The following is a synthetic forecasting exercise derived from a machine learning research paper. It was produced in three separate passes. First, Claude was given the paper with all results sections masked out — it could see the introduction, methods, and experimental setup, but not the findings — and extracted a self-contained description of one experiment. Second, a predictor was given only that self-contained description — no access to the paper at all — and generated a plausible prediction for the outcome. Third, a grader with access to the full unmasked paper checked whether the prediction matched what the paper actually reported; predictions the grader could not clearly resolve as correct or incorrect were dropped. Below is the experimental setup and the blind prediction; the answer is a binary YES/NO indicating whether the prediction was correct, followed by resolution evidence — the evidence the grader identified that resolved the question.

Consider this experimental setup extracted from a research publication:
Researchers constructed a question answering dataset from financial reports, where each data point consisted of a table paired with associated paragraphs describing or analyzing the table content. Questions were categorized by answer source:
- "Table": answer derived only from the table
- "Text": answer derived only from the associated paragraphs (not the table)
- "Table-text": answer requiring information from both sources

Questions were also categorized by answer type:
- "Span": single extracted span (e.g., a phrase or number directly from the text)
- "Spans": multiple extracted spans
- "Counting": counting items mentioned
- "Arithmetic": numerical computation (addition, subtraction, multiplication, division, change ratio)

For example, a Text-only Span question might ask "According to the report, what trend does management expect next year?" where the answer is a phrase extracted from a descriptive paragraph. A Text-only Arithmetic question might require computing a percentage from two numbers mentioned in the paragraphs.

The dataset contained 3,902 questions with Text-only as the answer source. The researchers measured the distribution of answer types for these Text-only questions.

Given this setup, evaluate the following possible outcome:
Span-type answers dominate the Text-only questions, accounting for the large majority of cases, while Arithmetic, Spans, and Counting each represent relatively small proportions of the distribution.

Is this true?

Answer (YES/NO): YES